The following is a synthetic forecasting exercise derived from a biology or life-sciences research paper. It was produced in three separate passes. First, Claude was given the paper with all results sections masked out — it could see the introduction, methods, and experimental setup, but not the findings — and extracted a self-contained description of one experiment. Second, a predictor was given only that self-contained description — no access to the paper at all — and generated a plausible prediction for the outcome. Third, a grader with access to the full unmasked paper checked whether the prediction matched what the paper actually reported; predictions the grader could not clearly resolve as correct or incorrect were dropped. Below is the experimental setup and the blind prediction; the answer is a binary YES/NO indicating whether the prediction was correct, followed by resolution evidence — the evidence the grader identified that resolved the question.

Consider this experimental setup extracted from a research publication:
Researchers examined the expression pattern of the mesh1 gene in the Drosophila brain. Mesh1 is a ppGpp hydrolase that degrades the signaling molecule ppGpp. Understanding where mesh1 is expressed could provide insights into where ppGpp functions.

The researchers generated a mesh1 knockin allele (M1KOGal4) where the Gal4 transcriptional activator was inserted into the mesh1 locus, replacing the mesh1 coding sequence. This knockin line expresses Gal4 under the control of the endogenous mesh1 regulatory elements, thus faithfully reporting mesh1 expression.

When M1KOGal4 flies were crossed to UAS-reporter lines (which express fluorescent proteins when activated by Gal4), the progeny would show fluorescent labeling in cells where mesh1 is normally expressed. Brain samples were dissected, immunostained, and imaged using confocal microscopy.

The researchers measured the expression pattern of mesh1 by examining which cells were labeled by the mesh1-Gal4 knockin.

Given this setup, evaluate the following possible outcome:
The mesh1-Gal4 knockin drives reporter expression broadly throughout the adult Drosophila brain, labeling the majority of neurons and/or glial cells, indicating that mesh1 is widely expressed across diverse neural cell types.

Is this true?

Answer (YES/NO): NO